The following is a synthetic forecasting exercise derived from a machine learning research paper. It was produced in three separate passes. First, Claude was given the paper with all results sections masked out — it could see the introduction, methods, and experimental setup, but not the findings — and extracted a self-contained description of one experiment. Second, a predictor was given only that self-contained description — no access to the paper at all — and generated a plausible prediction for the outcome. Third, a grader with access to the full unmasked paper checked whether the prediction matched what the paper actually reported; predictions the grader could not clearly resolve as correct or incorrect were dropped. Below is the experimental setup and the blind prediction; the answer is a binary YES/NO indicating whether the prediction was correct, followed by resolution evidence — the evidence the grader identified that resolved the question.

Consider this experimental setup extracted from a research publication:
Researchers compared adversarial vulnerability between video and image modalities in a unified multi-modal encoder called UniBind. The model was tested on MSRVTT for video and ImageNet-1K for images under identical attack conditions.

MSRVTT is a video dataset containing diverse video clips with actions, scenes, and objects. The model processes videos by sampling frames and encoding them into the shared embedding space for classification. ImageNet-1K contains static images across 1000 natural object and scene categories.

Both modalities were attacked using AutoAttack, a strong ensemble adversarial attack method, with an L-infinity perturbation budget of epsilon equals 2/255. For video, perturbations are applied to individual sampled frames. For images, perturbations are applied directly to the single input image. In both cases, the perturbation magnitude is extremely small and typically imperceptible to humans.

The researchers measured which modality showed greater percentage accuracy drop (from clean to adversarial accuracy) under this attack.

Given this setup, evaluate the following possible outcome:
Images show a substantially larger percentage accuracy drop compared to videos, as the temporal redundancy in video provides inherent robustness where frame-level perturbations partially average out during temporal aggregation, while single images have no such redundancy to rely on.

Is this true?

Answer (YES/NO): YES